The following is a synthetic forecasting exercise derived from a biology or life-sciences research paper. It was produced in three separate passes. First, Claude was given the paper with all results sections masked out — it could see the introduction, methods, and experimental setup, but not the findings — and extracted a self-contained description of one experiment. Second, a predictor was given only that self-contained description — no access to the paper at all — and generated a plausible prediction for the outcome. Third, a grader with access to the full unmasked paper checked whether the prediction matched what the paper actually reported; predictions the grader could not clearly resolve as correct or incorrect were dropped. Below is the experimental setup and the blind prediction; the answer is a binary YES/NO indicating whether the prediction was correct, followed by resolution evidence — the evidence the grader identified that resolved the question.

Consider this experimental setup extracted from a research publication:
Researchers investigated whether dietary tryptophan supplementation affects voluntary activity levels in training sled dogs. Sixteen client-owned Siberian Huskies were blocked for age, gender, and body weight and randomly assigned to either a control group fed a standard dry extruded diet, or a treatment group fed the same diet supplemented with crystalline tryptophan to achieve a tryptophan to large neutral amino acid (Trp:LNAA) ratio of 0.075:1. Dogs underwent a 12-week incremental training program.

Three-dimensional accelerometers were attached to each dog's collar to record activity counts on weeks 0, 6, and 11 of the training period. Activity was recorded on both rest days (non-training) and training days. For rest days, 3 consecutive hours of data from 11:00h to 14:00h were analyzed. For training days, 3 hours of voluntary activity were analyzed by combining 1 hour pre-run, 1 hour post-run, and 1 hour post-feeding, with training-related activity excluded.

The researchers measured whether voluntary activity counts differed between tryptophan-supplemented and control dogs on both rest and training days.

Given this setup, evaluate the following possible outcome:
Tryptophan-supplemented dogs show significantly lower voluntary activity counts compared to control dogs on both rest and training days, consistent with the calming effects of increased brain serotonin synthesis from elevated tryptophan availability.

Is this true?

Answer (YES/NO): NO